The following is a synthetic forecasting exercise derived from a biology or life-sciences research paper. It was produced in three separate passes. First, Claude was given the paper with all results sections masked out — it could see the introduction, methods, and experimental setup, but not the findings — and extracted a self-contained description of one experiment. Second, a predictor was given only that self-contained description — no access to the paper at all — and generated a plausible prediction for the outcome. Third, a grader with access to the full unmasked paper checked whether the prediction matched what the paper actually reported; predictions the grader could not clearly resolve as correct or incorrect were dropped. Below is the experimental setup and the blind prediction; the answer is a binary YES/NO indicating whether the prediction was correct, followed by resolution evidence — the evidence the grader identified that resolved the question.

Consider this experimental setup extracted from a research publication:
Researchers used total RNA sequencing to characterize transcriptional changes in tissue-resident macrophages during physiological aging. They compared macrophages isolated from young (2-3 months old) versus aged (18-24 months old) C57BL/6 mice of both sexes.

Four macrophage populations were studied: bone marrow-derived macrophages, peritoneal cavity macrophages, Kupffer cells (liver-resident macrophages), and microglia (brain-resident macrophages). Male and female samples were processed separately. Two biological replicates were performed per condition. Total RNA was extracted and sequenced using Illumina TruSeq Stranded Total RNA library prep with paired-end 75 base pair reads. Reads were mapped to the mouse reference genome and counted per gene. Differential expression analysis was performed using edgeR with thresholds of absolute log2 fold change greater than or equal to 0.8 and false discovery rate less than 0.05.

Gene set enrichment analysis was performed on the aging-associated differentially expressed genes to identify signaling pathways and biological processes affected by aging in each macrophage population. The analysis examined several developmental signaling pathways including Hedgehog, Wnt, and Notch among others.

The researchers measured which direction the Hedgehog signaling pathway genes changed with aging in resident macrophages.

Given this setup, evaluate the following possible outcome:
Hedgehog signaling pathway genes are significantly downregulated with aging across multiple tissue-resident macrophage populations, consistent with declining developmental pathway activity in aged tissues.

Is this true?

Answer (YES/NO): YES